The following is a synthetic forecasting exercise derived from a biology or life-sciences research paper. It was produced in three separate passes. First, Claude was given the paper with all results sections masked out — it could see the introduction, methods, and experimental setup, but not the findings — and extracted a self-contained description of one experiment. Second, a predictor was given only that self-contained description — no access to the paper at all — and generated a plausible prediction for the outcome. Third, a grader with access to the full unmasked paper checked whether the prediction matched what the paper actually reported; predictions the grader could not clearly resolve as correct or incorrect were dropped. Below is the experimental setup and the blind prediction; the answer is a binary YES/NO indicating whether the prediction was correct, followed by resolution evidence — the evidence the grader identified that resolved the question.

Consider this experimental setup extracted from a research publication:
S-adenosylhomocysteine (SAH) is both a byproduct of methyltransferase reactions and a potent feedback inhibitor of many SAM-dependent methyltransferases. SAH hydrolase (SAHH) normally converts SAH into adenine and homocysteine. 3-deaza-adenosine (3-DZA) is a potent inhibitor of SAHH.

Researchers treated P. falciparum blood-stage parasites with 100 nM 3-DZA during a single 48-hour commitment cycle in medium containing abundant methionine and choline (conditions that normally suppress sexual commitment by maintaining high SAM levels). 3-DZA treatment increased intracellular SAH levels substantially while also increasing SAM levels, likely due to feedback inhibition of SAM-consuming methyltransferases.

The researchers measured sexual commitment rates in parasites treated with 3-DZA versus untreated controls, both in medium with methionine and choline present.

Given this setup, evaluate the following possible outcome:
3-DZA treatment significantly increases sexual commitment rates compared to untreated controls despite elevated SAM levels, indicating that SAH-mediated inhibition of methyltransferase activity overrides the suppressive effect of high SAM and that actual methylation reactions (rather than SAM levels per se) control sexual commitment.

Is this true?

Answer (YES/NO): YES